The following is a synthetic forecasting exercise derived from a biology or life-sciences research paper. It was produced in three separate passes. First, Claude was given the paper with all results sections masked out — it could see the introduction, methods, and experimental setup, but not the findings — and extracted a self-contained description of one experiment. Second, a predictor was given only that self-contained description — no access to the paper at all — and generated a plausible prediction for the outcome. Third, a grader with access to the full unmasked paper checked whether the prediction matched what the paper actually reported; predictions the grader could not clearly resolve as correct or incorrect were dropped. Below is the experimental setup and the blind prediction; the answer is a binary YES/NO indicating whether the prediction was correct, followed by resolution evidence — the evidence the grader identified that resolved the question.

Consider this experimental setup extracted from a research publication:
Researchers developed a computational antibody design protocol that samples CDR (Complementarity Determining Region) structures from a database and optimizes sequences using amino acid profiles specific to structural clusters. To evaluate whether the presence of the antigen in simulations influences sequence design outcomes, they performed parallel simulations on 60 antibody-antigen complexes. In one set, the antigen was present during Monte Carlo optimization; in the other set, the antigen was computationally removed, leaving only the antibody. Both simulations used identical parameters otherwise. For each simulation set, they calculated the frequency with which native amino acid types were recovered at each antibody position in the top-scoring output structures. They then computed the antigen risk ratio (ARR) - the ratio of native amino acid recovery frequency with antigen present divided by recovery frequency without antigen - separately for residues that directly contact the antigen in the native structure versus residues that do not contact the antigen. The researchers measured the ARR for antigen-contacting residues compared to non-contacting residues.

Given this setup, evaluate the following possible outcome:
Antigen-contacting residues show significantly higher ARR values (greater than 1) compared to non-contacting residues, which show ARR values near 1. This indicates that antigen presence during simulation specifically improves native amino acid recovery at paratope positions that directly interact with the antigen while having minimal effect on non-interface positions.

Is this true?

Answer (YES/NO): YES